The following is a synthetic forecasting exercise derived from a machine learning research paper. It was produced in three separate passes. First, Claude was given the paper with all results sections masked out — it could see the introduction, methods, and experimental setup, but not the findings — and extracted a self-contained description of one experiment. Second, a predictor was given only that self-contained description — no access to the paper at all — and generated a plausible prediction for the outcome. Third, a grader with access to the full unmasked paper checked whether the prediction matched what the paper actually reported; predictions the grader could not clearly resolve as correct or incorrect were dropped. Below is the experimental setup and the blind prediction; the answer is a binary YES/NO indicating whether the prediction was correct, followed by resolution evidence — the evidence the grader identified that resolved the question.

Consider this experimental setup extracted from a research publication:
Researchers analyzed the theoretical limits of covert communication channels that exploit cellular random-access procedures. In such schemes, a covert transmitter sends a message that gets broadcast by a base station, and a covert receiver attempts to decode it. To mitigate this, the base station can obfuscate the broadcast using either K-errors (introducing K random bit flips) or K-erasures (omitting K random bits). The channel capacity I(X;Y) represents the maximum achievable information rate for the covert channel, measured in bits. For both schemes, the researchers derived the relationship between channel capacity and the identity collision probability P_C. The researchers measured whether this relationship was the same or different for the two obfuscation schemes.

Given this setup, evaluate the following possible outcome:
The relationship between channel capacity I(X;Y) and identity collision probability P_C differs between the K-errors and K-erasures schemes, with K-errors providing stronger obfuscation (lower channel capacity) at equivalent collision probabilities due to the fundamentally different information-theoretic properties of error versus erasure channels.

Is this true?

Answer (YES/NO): NO